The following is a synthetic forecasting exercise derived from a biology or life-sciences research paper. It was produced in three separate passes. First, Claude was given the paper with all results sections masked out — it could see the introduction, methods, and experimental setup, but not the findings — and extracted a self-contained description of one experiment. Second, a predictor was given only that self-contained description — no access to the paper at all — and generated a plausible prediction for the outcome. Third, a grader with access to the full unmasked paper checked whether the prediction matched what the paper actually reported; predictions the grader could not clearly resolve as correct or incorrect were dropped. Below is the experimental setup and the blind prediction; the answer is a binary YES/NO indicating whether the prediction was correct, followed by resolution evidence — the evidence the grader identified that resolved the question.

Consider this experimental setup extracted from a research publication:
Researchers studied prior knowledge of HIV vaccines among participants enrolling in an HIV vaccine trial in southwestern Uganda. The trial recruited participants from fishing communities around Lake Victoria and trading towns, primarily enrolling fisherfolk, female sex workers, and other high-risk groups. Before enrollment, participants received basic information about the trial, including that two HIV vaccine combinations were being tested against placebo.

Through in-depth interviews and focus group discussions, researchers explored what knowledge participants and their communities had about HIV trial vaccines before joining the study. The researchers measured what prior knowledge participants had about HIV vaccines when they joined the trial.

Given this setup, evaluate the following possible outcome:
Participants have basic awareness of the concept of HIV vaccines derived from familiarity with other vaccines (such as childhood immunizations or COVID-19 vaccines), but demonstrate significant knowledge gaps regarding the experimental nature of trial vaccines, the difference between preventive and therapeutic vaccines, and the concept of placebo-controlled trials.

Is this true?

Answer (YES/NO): NO